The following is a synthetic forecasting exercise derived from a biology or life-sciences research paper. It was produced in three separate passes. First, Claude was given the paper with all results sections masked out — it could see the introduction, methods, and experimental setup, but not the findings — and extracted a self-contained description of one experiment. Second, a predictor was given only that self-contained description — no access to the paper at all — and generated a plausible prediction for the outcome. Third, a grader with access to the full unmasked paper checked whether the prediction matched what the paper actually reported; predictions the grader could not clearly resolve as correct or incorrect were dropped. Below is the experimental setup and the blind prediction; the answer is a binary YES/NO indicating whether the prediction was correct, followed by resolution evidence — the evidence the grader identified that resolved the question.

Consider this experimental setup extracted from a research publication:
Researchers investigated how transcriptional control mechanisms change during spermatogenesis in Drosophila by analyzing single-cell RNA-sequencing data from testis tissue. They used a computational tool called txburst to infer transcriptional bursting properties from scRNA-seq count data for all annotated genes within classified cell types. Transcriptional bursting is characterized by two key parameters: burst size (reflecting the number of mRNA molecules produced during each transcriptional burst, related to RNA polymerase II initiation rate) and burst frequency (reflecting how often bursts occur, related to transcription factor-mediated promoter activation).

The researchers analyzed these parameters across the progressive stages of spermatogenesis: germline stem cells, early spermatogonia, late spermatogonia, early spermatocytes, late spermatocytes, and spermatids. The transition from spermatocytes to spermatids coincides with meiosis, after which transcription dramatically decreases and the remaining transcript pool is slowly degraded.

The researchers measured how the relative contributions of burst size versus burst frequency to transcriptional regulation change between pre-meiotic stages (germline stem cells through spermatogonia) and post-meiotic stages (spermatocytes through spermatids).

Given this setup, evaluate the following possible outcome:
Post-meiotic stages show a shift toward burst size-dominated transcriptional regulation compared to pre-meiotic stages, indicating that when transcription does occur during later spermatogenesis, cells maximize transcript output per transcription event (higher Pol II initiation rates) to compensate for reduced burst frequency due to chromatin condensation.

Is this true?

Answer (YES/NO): NO